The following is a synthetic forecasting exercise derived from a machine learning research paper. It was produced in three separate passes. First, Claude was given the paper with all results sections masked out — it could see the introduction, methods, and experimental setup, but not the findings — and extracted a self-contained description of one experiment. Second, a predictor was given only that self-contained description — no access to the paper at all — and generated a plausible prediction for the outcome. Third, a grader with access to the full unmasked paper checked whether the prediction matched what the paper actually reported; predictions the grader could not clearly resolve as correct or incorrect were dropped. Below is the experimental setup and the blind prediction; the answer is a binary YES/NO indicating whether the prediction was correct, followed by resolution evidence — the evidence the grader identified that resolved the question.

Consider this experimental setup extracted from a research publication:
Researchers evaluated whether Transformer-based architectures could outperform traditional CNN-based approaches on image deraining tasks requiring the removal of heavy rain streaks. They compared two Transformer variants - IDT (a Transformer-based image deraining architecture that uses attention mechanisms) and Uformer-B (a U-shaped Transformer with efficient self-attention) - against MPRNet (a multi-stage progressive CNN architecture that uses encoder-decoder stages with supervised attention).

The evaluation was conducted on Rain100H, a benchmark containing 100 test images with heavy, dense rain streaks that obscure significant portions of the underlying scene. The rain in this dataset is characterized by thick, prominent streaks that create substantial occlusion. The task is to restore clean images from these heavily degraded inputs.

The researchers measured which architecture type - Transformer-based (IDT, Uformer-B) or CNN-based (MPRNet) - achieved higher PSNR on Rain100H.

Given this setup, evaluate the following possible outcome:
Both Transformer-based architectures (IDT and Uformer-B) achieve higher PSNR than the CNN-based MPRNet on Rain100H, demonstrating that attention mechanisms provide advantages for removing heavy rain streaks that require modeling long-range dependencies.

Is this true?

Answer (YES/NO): NO